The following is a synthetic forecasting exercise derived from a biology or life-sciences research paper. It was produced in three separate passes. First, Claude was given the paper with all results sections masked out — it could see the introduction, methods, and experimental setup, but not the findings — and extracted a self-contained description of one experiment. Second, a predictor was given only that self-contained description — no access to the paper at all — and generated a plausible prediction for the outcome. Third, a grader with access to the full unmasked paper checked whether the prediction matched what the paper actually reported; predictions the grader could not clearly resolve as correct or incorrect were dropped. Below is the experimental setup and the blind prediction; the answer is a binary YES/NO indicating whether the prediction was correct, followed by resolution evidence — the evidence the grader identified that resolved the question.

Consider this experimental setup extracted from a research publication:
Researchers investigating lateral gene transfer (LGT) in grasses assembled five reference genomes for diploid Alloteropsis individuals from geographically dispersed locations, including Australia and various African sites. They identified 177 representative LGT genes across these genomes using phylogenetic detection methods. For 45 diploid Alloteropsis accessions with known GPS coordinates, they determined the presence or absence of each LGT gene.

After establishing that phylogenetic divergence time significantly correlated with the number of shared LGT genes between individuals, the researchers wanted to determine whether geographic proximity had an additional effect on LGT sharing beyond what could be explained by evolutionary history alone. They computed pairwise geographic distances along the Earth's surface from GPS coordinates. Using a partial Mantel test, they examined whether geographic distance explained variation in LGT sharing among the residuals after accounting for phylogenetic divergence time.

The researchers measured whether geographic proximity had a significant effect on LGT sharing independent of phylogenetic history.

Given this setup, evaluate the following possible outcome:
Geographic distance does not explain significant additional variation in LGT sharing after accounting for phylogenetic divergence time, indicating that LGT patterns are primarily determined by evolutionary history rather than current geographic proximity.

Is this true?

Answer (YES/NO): NO